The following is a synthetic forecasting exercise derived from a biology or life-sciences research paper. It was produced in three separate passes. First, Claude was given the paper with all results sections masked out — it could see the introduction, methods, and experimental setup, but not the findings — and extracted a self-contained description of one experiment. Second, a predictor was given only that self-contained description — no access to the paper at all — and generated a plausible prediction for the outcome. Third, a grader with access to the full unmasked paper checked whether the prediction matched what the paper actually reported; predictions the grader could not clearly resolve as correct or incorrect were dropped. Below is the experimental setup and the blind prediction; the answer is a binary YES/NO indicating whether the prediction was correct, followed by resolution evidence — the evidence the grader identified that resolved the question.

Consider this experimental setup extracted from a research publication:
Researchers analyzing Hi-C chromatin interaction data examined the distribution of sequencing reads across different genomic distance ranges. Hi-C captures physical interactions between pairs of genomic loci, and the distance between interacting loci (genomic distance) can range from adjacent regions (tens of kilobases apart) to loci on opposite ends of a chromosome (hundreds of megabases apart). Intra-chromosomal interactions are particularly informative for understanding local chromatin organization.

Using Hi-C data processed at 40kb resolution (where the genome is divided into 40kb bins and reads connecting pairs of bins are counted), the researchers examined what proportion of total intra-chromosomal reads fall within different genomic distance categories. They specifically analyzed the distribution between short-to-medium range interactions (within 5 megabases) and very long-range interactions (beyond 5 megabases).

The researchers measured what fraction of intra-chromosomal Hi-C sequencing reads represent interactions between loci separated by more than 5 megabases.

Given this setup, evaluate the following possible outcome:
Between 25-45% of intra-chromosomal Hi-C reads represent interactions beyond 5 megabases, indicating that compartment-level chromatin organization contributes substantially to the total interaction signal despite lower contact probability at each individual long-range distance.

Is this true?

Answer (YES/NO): NO